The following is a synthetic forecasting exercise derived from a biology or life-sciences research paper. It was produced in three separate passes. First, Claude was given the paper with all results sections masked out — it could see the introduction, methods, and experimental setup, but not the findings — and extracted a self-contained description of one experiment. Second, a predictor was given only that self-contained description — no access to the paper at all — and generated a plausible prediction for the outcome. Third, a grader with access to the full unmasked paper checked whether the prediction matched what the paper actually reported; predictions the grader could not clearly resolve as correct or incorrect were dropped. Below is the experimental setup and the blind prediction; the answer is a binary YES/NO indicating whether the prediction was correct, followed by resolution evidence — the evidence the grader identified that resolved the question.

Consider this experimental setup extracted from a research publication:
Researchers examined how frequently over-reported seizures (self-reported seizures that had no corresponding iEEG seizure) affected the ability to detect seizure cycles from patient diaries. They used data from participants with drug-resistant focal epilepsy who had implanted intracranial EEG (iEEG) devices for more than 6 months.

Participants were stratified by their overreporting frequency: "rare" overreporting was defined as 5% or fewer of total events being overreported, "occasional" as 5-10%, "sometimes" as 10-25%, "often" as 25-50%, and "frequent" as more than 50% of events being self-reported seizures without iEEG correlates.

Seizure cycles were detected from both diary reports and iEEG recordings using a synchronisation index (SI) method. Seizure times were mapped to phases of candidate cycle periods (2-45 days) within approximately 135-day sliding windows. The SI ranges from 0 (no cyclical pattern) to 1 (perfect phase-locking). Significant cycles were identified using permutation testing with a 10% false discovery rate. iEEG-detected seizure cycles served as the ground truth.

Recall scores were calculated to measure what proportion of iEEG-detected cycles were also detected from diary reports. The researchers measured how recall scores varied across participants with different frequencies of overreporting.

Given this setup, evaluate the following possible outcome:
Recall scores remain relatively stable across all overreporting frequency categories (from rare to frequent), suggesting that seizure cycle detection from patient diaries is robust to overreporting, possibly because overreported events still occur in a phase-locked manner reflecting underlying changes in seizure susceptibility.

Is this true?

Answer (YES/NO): NO